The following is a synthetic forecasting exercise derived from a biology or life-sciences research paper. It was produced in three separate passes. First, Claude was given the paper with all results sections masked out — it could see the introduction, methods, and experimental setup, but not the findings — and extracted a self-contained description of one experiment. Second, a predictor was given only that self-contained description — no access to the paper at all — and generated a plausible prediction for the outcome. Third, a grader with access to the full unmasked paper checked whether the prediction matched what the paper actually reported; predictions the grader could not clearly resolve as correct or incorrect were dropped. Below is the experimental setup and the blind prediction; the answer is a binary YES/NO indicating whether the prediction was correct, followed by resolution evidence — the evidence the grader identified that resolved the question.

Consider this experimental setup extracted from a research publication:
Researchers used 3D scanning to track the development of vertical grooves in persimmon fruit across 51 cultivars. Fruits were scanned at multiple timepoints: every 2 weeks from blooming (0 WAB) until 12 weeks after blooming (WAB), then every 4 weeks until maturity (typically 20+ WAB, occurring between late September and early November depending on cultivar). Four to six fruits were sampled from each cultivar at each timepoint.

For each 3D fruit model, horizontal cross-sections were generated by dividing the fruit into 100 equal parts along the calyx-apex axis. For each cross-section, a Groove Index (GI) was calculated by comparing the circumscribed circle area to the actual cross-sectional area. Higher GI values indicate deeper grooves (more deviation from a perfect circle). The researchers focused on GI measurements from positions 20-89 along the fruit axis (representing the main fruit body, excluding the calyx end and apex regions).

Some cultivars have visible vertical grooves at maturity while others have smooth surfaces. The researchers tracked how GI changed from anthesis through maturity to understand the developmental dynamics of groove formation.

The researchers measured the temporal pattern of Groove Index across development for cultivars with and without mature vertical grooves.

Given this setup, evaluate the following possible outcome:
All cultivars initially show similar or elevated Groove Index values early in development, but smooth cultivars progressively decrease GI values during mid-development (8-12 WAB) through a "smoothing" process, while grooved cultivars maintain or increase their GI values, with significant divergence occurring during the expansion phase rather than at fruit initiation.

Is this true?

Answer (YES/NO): NO